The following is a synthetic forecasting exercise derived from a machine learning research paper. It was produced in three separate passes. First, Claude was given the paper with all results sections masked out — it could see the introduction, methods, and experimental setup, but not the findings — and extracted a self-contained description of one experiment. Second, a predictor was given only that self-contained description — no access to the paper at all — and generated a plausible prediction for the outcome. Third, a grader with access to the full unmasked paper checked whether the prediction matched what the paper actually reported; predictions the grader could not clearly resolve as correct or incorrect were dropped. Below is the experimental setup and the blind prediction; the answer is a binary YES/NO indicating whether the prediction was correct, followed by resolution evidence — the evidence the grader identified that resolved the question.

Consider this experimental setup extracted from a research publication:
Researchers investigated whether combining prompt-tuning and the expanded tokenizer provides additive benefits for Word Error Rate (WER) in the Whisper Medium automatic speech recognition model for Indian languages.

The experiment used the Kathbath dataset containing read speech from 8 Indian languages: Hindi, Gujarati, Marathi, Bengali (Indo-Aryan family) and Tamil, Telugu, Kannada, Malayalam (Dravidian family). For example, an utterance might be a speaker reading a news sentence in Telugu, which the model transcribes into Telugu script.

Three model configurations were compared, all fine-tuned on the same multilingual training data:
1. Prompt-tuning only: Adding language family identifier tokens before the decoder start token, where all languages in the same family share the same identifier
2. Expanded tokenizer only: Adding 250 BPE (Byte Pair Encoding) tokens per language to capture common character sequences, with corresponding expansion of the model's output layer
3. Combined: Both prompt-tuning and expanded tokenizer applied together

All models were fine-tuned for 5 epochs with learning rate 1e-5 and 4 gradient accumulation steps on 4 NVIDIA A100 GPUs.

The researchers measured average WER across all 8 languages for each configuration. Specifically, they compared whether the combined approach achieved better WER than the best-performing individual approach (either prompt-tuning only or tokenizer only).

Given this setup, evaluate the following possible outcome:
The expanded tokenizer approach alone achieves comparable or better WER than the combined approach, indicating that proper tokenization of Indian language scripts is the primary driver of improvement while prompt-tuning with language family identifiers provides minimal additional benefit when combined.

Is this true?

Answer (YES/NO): NO